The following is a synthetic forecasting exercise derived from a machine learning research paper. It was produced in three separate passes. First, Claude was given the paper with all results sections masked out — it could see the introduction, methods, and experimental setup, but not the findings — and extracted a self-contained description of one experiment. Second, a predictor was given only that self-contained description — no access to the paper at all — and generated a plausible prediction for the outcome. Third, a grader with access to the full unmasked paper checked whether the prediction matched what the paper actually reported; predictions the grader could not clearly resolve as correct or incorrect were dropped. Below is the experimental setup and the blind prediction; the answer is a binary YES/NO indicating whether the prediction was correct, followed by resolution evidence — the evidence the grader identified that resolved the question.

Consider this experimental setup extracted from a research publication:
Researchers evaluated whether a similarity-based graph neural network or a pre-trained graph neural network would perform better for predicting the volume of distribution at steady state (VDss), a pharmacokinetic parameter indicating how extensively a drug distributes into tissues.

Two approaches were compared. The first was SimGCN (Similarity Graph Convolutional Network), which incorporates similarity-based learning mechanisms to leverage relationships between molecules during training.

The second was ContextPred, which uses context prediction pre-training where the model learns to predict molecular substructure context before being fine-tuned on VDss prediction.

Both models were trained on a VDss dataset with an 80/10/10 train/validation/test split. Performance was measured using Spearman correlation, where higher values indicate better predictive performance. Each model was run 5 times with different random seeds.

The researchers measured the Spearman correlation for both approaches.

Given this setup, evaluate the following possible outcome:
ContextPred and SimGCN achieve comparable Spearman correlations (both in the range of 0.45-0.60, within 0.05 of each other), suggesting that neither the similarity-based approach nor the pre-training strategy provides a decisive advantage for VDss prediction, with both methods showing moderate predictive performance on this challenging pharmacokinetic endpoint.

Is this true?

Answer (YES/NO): NO